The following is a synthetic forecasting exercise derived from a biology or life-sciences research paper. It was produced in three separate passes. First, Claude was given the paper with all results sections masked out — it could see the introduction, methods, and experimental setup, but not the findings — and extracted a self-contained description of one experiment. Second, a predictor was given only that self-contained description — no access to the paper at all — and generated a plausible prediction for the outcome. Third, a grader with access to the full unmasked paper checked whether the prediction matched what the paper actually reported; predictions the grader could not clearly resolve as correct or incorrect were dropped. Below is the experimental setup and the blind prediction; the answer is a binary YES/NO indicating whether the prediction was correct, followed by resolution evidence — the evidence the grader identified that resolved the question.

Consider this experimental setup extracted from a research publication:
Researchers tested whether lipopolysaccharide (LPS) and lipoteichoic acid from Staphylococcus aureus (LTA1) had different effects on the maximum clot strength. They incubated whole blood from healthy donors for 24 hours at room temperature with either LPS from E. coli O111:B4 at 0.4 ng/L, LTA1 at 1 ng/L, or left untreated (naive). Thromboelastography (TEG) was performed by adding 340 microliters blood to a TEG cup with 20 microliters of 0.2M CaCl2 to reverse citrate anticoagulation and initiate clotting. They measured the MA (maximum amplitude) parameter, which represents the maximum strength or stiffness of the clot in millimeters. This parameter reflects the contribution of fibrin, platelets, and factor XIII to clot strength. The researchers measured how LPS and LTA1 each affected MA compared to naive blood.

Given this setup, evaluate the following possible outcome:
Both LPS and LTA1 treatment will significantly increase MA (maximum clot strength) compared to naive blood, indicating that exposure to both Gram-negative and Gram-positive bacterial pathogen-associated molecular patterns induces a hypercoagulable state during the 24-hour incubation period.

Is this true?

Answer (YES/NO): NO